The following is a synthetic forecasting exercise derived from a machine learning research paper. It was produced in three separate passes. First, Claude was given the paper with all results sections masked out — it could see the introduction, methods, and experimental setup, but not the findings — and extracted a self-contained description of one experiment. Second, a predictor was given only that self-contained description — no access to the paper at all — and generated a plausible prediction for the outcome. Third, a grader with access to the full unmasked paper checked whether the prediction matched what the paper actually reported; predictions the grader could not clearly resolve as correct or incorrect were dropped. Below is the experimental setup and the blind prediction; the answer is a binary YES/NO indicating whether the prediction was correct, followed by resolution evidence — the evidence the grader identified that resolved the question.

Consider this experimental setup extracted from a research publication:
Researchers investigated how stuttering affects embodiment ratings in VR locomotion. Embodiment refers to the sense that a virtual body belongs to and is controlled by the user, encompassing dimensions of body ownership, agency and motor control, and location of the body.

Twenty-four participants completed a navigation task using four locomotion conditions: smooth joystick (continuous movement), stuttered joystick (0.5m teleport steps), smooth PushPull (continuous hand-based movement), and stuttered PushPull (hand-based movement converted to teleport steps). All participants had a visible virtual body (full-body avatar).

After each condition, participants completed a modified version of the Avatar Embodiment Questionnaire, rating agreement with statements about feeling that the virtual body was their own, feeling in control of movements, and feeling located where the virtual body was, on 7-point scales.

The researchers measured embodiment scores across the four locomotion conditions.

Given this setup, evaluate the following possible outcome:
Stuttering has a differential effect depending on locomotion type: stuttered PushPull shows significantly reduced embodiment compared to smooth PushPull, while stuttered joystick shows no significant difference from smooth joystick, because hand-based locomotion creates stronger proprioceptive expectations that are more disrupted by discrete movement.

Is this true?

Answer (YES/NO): NO